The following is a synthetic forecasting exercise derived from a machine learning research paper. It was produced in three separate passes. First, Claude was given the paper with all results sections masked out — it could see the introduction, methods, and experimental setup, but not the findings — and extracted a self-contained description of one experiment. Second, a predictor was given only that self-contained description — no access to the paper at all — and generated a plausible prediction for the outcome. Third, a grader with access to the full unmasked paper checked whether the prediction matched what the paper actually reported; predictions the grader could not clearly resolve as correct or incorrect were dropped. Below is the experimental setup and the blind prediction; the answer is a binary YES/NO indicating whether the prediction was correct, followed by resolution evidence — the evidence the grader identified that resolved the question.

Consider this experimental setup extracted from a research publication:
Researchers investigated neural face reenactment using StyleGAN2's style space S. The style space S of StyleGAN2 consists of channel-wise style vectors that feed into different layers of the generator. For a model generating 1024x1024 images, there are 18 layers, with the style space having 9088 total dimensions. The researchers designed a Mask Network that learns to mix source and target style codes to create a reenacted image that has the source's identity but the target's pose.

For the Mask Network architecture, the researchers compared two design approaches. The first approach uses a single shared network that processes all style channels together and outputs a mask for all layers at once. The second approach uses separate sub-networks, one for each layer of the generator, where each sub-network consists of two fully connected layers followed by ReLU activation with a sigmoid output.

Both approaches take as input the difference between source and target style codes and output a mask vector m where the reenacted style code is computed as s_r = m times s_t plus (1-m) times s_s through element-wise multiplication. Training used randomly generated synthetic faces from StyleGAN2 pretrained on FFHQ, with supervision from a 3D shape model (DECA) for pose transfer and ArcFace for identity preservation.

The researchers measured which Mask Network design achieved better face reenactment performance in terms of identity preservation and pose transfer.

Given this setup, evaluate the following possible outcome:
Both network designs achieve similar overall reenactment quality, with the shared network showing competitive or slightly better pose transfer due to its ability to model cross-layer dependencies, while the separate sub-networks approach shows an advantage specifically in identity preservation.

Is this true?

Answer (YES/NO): NO